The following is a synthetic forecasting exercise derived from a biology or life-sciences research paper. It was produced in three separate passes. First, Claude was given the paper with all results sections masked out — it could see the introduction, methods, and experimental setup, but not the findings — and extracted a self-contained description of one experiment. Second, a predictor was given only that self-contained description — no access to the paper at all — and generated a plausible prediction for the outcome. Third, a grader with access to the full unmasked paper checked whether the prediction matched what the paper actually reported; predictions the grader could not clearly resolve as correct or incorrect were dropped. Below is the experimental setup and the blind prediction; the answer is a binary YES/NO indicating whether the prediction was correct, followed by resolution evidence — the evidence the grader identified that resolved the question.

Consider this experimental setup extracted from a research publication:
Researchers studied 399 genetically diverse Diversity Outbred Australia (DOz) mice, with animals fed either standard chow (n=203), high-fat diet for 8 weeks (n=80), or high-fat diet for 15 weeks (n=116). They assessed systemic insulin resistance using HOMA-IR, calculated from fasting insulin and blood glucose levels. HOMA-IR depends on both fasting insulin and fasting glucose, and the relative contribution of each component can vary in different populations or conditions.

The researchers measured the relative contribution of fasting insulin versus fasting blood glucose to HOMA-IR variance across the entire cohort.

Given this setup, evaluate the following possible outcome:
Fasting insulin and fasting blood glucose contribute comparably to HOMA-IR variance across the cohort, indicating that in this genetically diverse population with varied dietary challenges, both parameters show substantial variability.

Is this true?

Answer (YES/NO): NO